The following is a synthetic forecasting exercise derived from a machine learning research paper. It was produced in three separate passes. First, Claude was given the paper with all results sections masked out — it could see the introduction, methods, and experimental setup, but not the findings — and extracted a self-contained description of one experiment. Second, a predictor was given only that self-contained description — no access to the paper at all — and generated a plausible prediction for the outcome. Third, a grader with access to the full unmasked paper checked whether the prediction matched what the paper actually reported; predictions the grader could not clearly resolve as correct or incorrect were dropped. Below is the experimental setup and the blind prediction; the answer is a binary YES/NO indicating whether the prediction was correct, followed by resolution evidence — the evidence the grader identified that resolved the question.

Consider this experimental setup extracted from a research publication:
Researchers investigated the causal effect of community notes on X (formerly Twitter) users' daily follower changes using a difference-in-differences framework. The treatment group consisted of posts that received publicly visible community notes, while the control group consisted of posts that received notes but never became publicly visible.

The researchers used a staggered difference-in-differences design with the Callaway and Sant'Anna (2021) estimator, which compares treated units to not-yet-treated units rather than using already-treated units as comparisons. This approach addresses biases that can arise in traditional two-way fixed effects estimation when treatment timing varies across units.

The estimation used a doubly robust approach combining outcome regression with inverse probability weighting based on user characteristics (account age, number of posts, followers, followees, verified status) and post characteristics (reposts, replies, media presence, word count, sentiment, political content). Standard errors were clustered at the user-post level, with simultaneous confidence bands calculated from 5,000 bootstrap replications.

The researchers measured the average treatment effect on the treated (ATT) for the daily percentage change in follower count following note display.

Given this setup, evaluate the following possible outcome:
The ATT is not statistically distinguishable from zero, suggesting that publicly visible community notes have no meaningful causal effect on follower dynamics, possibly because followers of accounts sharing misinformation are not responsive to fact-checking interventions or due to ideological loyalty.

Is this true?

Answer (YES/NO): YES